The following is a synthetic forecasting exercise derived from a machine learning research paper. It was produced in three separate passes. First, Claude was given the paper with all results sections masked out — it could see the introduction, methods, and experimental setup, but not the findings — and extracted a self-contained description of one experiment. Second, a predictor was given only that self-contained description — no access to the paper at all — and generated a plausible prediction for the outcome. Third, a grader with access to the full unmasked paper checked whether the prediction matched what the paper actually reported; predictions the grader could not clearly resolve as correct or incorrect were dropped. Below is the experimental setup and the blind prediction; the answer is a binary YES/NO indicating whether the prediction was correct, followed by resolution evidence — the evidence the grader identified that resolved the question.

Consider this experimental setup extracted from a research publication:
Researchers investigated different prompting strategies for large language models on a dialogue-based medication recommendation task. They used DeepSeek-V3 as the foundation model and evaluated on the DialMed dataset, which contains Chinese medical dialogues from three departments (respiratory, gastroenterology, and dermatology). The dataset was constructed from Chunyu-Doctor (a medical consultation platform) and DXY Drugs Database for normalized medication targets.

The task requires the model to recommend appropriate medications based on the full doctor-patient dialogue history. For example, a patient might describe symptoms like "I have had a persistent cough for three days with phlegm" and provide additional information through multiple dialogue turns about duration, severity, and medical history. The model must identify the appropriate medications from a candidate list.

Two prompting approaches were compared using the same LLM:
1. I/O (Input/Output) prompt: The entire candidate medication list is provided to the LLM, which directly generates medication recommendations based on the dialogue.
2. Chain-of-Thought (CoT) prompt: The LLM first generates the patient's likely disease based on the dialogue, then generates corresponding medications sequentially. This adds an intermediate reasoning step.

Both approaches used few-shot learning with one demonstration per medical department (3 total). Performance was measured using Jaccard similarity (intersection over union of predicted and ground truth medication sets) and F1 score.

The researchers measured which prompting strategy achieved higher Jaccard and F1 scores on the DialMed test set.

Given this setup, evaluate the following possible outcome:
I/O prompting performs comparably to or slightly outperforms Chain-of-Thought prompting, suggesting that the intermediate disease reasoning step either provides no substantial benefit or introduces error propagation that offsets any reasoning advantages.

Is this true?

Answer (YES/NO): YES